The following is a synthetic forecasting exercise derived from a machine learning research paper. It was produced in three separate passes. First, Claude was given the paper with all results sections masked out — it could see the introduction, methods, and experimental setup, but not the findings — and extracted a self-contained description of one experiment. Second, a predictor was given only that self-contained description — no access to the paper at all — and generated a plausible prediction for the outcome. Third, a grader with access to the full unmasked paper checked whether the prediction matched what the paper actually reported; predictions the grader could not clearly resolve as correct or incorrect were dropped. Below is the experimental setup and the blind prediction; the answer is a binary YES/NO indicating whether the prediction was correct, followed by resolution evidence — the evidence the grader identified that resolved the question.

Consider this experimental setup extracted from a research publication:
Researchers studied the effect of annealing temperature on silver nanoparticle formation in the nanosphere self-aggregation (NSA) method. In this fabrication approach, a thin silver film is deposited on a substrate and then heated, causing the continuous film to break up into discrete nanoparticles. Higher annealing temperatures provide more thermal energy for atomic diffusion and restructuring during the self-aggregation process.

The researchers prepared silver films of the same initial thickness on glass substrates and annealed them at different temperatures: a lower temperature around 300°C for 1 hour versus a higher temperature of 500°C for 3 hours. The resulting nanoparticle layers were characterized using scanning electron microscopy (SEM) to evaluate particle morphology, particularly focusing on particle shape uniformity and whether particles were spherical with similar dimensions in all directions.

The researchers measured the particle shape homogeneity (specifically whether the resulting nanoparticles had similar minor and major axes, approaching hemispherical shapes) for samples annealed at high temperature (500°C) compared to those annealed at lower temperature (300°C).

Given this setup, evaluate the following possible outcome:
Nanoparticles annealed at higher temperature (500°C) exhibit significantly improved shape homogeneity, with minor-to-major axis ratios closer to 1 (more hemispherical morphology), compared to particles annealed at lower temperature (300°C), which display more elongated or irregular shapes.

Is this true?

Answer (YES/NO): YES